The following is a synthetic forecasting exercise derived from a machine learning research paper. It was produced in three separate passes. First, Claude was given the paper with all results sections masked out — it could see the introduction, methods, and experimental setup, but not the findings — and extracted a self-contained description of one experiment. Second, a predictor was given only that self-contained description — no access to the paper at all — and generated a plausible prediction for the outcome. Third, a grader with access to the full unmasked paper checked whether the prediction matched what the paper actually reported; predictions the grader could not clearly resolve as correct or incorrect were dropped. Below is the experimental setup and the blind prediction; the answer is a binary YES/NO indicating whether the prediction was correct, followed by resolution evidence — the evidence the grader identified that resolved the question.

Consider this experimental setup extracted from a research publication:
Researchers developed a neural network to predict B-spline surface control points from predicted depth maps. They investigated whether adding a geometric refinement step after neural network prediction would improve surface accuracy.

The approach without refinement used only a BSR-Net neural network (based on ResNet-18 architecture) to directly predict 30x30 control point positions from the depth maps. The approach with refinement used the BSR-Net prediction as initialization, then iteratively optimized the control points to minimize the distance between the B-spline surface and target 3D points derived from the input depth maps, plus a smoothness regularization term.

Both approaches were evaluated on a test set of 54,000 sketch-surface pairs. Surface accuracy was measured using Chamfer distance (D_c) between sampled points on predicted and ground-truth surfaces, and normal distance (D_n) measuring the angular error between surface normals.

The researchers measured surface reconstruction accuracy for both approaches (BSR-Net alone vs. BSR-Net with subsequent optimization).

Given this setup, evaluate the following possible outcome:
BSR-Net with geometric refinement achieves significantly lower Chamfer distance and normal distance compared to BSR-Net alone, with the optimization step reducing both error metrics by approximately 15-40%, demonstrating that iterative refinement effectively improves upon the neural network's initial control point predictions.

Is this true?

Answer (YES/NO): NO